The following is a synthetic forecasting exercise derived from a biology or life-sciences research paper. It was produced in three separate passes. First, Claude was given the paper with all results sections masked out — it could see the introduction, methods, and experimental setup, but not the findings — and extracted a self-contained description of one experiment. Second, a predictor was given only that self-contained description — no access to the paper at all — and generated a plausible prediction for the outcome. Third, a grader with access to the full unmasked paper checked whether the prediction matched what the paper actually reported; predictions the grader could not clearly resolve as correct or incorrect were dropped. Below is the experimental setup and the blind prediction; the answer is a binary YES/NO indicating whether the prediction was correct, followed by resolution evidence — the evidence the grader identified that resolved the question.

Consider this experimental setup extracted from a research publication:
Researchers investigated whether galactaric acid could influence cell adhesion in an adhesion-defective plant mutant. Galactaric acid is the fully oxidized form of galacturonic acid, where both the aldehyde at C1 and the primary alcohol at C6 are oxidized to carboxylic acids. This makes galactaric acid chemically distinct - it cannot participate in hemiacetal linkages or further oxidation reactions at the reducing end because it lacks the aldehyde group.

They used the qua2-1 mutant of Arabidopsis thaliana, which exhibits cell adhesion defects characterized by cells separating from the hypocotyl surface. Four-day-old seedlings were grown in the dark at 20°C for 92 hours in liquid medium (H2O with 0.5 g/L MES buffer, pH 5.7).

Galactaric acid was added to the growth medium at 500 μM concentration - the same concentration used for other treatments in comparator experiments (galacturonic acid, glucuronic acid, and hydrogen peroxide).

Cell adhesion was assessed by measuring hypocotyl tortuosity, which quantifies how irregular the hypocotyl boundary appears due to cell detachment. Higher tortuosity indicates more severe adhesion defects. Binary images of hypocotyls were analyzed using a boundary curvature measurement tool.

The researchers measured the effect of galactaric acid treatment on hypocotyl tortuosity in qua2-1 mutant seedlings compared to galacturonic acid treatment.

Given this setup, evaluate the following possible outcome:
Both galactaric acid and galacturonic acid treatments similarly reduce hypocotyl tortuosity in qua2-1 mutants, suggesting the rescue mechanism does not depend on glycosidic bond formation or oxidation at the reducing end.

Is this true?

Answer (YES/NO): NO